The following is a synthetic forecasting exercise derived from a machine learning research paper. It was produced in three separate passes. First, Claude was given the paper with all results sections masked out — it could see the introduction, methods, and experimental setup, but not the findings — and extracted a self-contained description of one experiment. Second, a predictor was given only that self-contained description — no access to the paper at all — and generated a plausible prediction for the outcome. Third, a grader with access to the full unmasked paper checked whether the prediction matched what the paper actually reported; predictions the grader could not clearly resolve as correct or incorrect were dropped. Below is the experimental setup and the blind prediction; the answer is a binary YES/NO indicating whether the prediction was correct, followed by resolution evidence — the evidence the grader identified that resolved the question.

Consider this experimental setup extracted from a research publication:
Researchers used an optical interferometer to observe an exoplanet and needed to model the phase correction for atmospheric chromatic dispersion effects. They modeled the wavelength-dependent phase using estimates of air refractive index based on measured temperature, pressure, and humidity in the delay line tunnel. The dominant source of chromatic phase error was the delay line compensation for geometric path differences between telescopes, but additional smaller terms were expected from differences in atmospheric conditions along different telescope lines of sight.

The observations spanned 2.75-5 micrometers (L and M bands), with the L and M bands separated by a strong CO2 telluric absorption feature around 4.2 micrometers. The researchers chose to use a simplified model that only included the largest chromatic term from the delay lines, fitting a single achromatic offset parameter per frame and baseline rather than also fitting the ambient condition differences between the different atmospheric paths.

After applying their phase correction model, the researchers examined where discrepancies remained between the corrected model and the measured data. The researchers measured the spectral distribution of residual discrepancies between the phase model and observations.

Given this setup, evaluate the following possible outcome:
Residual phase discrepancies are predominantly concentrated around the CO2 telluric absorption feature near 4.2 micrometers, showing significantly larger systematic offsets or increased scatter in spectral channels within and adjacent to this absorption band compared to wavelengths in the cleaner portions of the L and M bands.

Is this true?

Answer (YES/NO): NO